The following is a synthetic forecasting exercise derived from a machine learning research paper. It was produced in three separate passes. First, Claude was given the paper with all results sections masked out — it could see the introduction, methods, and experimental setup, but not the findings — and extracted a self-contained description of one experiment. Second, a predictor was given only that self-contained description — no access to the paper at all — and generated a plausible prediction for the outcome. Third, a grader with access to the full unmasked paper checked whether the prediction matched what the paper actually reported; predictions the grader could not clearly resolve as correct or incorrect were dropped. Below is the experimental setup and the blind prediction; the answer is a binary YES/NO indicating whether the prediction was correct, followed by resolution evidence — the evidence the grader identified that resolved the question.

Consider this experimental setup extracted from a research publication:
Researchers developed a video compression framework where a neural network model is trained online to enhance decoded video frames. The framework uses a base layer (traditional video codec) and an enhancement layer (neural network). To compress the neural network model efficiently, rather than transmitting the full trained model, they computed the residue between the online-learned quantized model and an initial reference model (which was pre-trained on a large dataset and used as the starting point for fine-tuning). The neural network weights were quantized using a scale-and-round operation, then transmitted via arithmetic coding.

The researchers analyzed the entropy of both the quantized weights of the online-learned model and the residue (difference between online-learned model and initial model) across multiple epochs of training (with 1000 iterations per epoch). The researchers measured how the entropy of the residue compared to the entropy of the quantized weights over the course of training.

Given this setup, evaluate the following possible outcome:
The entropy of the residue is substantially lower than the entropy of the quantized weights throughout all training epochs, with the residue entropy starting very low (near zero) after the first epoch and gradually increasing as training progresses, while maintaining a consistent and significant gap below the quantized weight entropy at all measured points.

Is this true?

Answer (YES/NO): NO